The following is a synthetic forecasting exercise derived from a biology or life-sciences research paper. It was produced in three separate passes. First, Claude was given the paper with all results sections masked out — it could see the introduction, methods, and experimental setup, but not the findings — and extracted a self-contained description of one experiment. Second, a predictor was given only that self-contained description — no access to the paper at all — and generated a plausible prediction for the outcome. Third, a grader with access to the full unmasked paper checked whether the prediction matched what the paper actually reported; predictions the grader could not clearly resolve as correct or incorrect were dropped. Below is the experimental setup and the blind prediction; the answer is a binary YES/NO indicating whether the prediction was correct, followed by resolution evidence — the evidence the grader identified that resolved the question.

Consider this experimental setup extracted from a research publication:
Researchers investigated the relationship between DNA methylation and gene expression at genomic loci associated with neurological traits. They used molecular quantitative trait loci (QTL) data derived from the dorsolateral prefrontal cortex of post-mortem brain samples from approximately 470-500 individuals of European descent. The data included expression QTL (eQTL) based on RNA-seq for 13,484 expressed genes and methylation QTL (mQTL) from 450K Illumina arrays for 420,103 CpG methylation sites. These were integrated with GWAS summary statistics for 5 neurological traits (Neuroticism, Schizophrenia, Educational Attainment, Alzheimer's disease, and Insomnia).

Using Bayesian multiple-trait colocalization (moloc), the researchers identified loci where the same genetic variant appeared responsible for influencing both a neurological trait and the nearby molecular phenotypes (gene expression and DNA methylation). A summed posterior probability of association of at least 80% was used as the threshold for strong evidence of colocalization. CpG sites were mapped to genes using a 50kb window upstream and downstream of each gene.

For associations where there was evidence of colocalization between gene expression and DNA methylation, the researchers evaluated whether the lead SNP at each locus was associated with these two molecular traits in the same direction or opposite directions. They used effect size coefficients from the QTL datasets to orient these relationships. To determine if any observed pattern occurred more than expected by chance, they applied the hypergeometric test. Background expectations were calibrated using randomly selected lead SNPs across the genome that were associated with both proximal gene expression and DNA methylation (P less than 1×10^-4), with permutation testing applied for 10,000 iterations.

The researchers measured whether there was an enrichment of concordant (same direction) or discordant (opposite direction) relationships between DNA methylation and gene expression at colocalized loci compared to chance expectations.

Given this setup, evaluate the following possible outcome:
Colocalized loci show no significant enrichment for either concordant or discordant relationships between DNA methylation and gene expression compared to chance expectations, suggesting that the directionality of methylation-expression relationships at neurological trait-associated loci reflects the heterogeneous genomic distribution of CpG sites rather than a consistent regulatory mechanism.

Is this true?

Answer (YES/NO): NO